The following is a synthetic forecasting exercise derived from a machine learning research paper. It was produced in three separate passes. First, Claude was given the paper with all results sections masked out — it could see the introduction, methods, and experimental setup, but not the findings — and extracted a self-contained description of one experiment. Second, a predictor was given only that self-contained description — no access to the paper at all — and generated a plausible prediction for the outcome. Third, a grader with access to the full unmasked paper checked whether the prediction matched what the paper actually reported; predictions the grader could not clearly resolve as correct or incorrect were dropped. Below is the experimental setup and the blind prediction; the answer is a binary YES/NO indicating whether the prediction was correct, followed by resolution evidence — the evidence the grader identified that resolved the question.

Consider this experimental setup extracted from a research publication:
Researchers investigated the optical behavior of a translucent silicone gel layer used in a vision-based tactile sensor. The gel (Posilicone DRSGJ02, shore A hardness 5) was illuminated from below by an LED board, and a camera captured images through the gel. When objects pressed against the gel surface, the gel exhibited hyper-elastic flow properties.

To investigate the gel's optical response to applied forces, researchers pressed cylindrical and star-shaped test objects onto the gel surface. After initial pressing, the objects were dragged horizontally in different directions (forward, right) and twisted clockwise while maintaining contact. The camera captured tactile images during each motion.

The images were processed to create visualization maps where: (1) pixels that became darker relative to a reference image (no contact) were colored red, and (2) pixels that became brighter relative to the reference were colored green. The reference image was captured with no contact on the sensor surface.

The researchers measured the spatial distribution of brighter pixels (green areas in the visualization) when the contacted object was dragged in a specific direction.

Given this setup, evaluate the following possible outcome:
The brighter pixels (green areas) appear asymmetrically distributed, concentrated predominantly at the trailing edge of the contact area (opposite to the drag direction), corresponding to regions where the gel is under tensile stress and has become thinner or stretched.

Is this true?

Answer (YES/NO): NO